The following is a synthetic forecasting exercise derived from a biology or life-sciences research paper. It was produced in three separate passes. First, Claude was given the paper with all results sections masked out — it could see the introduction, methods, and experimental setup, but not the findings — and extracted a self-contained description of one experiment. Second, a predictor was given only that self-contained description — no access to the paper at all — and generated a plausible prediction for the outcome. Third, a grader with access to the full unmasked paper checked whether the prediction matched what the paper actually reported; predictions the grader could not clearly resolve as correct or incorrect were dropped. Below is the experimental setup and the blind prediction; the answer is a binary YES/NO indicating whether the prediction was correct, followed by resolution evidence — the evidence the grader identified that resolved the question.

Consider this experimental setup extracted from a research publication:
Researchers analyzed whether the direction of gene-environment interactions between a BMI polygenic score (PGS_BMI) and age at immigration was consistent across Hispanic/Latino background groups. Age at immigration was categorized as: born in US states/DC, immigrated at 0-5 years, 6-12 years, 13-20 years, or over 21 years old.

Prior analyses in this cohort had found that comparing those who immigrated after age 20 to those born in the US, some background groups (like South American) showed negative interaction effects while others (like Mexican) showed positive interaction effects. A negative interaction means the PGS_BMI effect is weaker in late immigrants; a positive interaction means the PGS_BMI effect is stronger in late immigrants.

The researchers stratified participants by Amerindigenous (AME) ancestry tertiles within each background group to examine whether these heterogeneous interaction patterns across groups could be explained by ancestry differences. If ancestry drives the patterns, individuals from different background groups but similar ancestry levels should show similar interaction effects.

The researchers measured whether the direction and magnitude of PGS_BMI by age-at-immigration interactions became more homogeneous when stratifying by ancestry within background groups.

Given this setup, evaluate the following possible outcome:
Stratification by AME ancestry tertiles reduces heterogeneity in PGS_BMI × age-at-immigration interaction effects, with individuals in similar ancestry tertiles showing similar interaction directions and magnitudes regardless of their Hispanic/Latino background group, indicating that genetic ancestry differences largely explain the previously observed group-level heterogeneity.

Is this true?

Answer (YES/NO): NO